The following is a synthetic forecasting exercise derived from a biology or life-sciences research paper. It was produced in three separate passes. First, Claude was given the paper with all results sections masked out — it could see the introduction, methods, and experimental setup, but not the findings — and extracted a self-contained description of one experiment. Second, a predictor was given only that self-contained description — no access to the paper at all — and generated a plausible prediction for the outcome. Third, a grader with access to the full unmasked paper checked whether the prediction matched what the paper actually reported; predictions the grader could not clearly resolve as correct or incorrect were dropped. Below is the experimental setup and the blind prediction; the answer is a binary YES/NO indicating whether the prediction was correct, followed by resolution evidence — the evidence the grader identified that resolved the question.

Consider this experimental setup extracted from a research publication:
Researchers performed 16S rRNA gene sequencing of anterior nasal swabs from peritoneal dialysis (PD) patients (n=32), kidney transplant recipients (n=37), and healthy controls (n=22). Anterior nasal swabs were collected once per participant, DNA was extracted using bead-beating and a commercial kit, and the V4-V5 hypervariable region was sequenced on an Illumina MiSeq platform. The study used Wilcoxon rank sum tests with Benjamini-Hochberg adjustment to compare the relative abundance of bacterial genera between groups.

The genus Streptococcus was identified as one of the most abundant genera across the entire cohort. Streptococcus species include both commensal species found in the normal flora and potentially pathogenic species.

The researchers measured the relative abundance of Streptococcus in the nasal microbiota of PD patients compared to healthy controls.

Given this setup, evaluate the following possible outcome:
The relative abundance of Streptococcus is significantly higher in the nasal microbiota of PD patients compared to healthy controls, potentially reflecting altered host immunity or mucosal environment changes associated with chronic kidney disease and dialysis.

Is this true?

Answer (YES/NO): YES